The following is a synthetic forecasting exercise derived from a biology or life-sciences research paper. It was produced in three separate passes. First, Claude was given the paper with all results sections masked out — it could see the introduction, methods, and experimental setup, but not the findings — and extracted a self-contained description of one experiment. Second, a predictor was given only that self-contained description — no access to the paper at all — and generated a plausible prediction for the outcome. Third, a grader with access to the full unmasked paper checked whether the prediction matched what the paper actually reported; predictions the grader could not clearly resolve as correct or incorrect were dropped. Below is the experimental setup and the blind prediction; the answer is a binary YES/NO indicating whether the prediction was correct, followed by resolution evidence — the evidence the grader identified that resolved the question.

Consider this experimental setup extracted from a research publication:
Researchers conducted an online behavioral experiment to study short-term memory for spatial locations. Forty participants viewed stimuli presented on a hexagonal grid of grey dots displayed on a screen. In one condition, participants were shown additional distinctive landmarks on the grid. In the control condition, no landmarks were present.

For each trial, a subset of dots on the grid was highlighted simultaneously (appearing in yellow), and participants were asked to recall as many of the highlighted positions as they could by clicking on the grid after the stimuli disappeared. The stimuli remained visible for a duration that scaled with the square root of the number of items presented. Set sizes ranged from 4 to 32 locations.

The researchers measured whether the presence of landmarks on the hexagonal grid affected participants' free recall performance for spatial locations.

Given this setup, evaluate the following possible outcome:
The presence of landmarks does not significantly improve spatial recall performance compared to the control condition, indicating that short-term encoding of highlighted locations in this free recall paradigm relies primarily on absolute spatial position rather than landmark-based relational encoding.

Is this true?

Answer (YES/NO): YES